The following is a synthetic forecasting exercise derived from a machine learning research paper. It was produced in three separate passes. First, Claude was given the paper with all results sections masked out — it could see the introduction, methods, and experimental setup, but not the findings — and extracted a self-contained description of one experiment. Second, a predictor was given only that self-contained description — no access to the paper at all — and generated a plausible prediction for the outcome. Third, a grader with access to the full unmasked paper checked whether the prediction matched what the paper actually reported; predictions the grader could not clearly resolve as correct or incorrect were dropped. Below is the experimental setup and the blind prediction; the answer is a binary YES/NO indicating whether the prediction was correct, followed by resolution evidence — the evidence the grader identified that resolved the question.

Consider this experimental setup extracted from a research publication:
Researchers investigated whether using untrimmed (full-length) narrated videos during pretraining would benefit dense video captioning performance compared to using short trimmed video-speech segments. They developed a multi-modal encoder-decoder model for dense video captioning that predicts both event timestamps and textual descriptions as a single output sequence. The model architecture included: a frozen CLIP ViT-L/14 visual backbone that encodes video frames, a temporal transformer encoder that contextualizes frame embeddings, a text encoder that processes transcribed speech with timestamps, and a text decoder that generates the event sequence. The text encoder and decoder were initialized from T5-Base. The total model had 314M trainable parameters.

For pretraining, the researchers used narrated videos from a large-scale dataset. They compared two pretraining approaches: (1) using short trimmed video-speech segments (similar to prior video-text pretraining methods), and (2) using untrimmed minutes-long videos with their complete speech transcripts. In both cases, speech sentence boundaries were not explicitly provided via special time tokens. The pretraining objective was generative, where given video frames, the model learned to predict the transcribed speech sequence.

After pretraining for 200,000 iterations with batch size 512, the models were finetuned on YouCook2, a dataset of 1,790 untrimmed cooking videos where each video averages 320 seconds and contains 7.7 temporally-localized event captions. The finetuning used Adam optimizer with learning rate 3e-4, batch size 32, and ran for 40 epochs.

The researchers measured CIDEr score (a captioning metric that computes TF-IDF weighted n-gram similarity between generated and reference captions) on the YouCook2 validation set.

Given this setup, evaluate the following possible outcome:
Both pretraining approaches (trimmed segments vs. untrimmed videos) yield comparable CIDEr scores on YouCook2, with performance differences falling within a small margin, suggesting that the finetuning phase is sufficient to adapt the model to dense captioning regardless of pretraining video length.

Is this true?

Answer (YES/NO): NO